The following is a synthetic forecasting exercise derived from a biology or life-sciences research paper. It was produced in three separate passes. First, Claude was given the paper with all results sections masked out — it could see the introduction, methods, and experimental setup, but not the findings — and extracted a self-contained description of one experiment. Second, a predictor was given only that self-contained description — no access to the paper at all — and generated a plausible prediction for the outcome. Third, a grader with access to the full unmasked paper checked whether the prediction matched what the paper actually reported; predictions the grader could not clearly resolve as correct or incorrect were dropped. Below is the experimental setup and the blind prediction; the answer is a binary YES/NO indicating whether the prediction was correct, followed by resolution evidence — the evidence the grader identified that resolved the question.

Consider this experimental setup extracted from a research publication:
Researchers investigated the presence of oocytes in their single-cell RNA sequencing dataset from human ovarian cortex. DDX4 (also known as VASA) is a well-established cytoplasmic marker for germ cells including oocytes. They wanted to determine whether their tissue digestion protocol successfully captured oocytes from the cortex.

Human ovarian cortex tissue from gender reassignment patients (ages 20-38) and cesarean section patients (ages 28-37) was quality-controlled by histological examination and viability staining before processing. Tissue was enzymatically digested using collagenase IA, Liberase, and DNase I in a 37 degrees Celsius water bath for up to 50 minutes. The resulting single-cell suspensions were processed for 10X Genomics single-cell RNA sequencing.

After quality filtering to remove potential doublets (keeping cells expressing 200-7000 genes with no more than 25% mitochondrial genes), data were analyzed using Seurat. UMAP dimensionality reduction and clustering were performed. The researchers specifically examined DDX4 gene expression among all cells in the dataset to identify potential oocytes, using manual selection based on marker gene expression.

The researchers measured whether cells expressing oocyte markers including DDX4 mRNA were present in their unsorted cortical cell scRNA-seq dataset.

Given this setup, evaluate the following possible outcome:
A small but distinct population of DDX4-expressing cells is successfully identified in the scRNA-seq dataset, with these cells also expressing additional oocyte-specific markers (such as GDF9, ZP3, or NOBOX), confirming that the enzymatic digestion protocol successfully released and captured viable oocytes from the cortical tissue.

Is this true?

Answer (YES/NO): YES